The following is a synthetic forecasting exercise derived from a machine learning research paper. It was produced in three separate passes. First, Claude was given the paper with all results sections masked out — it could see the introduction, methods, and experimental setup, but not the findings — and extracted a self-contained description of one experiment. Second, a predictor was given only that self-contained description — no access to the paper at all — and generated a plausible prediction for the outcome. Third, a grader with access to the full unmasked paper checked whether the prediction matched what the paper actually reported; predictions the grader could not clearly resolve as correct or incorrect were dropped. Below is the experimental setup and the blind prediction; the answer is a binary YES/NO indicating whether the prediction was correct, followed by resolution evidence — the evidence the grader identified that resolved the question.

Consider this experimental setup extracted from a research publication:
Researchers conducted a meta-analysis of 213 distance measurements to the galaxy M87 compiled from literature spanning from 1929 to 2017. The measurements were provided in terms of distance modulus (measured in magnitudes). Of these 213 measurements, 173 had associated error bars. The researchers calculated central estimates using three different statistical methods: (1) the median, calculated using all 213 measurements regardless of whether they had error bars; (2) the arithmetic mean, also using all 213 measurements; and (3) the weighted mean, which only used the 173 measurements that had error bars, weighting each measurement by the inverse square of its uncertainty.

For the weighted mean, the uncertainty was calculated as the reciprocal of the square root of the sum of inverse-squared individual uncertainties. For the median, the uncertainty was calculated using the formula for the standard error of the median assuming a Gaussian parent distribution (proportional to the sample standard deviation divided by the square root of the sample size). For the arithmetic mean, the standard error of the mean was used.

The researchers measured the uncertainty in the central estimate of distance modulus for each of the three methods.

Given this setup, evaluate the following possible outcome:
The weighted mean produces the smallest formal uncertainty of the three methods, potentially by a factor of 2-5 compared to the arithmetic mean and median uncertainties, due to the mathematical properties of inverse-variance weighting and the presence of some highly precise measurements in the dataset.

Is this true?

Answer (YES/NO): NO